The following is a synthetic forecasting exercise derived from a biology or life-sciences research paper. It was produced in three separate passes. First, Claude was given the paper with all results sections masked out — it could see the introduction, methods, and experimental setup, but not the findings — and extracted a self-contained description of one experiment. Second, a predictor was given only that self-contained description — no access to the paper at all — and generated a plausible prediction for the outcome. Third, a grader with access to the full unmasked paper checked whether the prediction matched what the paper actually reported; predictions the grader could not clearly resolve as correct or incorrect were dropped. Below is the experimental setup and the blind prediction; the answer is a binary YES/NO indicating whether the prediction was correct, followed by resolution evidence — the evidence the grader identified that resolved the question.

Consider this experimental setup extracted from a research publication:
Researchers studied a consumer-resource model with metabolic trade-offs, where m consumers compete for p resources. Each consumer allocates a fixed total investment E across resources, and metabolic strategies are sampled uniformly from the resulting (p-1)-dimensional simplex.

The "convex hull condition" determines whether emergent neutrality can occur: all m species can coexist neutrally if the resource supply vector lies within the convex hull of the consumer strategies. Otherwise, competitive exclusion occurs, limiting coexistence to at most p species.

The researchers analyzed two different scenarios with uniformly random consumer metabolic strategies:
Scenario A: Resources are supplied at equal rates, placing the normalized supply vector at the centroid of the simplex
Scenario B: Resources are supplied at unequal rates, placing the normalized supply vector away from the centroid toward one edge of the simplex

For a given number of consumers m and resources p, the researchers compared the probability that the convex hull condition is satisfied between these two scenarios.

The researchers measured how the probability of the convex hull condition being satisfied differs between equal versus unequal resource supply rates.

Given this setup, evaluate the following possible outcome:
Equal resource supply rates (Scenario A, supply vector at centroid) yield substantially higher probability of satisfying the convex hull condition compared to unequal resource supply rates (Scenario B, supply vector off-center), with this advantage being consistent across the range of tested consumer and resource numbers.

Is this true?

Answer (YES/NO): YES